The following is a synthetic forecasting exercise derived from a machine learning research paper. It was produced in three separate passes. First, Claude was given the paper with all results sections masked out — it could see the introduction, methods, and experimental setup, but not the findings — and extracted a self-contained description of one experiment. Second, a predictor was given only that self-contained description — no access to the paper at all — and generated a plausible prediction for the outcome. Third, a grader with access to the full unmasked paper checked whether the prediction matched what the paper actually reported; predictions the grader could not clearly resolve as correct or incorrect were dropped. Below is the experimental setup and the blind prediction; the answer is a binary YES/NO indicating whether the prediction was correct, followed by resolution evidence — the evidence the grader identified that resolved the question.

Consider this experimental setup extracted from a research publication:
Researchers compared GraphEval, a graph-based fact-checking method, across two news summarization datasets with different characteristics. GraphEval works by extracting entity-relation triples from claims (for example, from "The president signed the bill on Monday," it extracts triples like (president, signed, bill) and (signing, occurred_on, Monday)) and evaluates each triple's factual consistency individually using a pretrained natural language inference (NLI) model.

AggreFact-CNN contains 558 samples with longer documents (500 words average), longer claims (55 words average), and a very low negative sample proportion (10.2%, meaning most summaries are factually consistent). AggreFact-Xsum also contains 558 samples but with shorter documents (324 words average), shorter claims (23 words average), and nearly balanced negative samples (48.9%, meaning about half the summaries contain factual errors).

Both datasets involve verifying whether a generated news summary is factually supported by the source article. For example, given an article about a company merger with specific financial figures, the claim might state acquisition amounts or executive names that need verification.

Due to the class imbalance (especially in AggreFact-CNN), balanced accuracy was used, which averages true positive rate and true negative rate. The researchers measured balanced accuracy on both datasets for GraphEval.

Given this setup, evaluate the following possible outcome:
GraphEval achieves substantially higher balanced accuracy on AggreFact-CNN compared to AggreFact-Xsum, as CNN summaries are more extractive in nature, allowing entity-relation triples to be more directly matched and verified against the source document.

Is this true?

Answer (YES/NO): NO